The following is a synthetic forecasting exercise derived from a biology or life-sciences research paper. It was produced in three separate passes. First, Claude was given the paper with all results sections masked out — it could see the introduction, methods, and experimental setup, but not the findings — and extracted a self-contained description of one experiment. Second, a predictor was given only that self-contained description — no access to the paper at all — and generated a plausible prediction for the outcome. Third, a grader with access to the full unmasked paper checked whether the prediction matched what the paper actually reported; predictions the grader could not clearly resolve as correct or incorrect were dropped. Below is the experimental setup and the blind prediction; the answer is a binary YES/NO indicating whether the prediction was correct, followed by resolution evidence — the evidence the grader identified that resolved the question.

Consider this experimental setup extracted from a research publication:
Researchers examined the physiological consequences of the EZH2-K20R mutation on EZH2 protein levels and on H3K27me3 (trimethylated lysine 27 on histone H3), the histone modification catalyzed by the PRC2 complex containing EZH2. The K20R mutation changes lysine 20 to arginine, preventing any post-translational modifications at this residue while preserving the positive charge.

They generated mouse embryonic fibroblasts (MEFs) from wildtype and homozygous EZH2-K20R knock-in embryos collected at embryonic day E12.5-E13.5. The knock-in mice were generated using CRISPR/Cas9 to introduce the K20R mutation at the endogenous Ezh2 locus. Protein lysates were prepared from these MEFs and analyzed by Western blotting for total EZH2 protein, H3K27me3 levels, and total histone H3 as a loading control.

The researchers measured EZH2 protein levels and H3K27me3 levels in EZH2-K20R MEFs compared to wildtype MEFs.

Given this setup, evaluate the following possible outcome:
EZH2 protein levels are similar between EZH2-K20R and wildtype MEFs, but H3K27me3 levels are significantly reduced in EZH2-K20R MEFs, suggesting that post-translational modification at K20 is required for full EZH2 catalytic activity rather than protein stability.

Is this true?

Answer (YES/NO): NO